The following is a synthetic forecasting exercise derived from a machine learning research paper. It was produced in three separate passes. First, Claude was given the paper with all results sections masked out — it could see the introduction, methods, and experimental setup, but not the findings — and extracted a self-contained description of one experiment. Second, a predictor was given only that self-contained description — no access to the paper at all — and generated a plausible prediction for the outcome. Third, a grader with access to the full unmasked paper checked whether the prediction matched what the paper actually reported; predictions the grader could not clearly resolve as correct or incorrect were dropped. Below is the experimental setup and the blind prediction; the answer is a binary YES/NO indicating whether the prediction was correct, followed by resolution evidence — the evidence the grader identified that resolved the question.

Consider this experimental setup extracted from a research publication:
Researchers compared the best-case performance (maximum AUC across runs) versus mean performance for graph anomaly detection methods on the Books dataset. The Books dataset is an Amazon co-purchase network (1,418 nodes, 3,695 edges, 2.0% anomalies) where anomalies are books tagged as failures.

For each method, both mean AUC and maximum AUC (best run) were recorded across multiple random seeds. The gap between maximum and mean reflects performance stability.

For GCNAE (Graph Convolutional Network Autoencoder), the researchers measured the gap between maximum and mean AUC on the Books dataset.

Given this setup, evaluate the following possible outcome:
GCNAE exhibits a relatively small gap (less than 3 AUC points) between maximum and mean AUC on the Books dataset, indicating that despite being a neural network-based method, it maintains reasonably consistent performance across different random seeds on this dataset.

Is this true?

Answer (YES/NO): NO